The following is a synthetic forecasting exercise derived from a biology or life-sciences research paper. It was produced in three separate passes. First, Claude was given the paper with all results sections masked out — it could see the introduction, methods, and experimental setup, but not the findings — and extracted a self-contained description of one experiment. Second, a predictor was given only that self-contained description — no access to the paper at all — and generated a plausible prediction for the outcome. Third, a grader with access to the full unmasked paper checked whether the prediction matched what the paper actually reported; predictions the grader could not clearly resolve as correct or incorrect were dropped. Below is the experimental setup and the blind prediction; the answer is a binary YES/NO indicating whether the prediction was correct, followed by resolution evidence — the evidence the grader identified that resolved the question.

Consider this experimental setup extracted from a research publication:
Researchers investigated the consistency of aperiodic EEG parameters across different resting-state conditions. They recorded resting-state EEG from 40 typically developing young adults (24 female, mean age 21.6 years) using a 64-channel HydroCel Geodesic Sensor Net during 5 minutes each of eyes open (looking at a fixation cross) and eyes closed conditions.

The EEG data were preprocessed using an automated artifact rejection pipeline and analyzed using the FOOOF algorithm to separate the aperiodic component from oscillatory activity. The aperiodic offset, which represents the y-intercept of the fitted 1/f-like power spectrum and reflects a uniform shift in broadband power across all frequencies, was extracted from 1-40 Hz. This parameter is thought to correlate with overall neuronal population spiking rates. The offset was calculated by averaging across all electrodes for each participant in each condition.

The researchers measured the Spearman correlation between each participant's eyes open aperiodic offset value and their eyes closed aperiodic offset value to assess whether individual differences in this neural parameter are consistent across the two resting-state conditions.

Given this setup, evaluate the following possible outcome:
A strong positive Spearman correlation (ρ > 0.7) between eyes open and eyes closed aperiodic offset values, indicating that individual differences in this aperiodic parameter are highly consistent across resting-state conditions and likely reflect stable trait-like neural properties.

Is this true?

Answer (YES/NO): YES